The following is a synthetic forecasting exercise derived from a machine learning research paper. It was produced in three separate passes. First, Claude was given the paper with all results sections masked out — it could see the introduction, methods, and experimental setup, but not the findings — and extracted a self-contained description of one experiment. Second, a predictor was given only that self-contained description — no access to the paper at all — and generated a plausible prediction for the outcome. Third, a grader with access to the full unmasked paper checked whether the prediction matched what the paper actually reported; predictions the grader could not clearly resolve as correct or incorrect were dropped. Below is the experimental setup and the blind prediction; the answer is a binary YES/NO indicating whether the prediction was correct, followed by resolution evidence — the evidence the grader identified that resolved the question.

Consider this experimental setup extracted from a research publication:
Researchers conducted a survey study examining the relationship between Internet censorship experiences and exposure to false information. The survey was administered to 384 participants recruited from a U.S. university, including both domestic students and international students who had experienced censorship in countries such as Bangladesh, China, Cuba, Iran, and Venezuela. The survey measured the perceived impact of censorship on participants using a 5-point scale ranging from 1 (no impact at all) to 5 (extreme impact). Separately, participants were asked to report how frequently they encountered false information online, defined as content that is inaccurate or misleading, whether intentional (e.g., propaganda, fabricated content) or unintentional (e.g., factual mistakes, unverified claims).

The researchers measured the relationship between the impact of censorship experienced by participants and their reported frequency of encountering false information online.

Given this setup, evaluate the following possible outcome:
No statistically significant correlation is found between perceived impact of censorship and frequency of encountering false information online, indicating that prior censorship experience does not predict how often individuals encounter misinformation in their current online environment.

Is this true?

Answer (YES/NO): NO